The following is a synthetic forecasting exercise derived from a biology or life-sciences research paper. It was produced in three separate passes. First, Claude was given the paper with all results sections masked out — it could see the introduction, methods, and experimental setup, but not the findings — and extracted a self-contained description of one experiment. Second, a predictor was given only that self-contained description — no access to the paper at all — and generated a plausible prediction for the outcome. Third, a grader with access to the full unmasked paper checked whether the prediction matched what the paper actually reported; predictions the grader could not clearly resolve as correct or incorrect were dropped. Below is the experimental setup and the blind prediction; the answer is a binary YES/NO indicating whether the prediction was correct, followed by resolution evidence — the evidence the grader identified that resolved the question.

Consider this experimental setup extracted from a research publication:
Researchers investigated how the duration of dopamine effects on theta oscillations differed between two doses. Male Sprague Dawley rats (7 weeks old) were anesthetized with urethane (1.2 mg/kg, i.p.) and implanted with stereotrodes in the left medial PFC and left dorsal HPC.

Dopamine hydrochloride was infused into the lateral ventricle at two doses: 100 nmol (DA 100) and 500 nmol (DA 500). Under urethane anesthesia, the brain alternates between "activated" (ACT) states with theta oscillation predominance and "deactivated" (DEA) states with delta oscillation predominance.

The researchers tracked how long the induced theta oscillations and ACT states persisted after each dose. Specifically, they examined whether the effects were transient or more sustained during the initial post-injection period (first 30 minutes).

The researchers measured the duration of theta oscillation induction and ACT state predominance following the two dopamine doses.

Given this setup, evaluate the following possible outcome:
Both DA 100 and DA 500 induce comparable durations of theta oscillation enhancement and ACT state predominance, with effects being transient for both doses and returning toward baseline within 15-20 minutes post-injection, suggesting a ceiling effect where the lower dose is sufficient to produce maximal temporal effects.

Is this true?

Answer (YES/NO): NO